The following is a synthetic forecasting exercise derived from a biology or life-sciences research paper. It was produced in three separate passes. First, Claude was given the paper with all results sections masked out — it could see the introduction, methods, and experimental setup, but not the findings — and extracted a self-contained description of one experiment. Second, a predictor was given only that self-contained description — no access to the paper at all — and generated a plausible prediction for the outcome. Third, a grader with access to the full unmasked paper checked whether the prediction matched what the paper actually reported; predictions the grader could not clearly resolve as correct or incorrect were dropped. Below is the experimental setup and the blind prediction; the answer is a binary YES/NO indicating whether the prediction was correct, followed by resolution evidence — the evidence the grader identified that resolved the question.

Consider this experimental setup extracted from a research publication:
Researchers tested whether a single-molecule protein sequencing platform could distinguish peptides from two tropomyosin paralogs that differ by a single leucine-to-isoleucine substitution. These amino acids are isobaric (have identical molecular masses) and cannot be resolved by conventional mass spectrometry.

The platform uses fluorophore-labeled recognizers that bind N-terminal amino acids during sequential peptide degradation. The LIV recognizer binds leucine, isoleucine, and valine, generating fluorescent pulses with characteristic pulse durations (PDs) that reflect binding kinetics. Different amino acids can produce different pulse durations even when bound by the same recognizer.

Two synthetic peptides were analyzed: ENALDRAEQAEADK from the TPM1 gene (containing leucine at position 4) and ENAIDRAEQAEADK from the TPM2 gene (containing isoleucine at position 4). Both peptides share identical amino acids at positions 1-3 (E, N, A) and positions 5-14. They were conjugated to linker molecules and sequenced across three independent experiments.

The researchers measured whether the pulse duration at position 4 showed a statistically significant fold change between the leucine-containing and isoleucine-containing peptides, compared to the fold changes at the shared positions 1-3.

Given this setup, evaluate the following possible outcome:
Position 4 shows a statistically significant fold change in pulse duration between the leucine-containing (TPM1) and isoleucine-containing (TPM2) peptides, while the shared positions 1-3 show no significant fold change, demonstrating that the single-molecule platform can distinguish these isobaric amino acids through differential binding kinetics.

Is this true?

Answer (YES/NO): YES